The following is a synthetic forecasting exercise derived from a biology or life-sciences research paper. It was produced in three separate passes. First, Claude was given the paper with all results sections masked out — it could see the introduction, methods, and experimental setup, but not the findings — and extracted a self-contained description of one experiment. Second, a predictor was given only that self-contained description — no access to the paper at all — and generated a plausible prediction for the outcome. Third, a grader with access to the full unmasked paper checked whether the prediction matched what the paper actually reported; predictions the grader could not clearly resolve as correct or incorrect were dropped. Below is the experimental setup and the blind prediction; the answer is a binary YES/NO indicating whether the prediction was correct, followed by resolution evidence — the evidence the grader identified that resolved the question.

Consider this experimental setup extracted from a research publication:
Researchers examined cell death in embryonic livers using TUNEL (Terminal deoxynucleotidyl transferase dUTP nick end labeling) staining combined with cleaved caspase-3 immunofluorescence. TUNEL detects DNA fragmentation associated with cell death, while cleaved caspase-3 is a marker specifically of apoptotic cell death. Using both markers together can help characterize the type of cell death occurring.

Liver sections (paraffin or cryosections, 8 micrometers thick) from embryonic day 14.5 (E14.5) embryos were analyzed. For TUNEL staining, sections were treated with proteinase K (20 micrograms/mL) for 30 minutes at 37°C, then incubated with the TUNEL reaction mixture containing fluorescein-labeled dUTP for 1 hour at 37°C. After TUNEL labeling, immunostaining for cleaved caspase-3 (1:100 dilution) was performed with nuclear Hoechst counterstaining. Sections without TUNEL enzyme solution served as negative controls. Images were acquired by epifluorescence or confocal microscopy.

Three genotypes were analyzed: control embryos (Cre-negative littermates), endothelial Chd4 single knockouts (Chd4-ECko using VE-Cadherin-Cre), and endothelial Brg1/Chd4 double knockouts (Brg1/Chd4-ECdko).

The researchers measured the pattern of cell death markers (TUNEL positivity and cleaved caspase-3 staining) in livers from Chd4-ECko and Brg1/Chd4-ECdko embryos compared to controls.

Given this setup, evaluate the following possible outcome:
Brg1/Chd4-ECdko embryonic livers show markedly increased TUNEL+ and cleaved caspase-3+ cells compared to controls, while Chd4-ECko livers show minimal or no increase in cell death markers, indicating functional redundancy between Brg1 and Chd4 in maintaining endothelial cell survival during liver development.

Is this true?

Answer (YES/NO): NO